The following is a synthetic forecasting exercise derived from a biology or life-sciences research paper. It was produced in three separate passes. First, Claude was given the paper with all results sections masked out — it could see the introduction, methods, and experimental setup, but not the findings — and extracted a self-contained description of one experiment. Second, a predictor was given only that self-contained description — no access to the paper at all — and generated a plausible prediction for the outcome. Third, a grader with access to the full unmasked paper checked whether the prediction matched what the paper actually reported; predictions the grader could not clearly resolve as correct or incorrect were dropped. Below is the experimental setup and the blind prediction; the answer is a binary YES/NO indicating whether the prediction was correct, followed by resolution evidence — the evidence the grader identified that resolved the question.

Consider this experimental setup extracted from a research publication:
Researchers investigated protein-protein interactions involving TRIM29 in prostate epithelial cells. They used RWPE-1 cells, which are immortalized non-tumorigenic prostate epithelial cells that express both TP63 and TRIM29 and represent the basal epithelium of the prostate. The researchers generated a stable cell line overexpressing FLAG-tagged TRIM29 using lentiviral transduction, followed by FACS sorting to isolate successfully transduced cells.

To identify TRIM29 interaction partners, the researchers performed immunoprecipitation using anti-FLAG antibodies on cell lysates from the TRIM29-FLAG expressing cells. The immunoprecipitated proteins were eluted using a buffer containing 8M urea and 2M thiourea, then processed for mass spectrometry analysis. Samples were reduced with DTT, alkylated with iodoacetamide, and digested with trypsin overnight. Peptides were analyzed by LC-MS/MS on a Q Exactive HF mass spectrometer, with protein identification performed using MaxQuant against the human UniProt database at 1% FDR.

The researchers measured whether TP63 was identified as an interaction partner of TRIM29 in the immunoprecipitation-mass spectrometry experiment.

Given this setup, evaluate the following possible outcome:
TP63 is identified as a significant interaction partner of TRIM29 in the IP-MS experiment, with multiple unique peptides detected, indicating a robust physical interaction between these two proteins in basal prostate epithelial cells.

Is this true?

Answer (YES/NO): YES